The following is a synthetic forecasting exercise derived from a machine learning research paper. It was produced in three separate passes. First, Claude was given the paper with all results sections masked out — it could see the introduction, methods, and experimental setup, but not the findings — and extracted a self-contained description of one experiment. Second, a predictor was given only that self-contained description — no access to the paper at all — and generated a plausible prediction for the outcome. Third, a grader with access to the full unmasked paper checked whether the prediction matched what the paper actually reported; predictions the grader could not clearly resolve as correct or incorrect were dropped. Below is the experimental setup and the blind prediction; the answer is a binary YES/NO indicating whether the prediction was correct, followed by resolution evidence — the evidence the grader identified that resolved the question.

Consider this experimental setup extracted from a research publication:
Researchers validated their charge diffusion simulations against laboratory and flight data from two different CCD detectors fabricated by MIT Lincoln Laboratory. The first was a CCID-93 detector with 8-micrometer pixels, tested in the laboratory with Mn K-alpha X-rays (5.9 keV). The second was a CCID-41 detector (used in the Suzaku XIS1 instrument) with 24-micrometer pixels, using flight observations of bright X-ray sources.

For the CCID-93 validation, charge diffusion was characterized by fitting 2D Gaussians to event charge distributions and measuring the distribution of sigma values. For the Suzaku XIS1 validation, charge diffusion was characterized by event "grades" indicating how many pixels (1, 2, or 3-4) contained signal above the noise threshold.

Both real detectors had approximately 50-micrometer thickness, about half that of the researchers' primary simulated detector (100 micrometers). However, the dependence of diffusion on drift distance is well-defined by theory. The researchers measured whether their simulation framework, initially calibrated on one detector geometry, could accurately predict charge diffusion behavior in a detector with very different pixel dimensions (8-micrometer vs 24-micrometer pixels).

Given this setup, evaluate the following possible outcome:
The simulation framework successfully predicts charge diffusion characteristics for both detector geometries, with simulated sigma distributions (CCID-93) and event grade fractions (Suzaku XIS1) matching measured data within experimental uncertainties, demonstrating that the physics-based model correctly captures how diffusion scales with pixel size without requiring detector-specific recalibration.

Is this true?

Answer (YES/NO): YES